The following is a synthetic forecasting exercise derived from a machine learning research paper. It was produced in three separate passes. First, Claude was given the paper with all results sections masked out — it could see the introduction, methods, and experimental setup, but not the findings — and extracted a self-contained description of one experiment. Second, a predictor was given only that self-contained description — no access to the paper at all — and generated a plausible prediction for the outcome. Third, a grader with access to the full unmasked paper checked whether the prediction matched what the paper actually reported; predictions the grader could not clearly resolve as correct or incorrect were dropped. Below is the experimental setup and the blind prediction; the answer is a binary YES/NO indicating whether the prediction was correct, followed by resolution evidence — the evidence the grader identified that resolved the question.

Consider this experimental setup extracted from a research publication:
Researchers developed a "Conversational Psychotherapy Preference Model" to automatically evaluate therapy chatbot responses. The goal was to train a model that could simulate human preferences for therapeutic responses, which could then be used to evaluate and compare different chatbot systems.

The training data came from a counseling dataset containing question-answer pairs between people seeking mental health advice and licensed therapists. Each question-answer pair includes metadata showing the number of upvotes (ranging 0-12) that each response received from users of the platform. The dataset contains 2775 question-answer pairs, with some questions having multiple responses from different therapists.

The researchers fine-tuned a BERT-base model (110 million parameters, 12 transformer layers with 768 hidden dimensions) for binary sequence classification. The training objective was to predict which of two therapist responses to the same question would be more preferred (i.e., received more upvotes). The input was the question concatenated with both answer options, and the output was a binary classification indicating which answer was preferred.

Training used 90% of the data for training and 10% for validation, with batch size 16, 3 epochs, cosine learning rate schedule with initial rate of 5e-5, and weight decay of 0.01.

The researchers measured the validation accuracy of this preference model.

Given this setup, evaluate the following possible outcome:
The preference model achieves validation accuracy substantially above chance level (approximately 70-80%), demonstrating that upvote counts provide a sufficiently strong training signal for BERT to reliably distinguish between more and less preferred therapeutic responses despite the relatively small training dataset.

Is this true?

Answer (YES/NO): NO